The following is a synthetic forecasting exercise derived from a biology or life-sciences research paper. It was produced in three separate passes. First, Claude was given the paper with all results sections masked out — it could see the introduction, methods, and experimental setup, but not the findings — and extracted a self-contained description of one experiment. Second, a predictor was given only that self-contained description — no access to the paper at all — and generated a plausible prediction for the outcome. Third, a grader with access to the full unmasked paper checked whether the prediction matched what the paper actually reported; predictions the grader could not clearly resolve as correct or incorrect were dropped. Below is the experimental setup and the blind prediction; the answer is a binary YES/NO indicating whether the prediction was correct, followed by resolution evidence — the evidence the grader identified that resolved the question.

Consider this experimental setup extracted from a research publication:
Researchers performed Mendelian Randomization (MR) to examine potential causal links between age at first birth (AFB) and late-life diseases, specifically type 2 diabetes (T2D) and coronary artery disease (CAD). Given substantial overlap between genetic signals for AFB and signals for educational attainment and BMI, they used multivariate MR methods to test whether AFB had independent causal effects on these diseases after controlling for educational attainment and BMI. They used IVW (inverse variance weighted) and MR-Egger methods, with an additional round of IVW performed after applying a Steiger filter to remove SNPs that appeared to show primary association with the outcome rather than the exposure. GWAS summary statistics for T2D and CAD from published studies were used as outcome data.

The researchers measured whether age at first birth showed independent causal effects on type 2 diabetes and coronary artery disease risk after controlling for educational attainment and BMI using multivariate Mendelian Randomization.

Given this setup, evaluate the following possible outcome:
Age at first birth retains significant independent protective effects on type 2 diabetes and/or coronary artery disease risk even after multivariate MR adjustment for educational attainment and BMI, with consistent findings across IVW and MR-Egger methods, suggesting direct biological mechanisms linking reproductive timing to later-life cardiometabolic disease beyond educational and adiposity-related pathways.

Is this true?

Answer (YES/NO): NO